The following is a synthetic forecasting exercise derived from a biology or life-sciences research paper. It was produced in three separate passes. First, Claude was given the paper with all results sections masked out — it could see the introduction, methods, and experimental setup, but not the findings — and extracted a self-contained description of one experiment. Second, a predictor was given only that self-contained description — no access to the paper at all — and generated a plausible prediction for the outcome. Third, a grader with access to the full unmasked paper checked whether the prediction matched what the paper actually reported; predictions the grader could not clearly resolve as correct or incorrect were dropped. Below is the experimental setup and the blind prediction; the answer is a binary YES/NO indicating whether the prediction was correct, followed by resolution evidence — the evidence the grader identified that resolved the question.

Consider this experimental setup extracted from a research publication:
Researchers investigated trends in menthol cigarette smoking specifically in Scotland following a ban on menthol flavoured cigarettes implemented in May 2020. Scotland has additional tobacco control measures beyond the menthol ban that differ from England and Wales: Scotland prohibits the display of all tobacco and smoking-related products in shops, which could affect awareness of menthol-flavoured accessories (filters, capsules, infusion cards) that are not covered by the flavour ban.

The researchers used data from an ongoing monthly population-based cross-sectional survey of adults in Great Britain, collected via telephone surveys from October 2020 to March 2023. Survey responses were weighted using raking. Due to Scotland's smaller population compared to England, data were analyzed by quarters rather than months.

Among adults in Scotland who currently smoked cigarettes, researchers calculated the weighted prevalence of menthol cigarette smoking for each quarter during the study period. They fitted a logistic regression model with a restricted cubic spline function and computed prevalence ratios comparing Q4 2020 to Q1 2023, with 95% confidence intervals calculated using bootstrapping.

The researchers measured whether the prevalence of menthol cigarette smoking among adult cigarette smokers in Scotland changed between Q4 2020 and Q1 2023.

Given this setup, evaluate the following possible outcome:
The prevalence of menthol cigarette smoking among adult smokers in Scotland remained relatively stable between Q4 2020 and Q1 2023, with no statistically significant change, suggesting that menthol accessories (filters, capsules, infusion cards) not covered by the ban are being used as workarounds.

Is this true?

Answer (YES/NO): NO